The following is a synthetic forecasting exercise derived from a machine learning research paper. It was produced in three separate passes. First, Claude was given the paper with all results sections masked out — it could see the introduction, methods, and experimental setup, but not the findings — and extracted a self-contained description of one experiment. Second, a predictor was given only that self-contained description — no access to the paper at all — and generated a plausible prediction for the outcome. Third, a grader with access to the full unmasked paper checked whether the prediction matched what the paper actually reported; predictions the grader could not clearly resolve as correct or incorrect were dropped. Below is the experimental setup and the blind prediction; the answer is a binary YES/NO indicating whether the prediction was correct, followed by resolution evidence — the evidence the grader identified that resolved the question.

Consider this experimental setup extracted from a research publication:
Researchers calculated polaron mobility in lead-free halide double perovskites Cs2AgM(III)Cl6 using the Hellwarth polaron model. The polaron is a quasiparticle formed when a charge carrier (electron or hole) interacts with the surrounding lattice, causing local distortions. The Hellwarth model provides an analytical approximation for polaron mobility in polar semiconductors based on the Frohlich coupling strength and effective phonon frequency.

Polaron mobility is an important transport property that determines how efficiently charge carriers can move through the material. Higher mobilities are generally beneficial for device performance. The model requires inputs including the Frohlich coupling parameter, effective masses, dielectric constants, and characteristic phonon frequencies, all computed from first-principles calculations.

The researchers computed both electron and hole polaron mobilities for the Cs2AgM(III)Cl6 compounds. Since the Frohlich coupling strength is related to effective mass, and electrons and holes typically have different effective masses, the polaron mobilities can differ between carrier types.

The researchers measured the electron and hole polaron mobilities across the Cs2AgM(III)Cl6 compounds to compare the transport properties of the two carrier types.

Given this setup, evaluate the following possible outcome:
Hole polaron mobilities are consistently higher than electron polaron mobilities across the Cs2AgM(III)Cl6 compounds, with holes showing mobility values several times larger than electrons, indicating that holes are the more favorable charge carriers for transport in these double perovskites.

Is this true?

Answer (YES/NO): NO